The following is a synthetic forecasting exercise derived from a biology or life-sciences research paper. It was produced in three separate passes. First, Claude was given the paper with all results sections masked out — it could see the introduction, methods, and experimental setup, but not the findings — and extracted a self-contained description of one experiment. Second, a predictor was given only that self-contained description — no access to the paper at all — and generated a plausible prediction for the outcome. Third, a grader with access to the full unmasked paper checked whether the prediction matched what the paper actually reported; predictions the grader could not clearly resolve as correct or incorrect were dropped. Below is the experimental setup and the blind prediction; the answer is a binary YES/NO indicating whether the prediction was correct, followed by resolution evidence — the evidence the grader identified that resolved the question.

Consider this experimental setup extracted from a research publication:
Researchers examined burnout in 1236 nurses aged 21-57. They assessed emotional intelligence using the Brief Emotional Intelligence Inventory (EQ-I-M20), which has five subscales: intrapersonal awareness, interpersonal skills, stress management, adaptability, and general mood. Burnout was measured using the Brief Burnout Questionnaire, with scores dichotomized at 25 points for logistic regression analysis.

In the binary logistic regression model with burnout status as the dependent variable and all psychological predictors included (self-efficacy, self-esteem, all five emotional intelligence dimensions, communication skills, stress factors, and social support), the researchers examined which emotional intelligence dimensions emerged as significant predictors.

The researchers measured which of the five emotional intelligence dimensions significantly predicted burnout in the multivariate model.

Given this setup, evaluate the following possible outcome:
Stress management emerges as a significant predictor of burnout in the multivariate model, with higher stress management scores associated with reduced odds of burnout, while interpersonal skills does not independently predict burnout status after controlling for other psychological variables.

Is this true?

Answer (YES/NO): NO